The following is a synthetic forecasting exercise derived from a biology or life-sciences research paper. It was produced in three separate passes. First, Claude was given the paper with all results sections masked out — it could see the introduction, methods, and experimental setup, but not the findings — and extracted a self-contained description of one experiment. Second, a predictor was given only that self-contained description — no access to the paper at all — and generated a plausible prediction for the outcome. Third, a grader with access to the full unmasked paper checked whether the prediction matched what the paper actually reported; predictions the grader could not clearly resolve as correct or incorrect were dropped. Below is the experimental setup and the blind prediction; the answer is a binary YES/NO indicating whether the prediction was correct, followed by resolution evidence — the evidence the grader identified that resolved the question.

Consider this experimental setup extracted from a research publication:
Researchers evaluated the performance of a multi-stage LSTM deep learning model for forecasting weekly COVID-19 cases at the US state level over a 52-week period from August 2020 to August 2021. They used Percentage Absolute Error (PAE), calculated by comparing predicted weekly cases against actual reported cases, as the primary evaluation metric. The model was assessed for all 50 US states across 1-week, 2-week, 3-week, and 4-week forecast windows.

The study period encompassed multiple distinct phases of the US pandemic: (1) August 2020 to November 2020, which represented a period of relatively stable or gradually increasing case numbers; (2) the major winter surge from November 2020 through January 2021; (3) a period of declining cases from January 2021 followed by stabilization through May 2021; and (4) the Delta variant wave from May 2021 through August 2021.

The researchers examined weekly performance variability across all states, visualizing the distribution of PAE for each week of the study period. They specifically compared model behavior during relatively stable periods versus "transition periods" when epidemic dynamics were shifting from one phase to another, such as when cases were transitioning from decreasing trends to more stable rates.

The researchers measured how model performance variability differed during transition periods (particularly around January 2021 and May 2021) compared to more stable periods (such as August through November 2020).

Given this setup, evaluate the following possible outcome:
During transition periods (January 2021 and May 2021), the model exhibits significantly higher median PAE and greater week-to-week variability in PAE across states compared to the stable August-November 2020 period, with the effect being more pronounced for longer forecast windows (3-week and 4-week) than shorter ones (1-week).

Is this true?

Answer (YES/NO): YES